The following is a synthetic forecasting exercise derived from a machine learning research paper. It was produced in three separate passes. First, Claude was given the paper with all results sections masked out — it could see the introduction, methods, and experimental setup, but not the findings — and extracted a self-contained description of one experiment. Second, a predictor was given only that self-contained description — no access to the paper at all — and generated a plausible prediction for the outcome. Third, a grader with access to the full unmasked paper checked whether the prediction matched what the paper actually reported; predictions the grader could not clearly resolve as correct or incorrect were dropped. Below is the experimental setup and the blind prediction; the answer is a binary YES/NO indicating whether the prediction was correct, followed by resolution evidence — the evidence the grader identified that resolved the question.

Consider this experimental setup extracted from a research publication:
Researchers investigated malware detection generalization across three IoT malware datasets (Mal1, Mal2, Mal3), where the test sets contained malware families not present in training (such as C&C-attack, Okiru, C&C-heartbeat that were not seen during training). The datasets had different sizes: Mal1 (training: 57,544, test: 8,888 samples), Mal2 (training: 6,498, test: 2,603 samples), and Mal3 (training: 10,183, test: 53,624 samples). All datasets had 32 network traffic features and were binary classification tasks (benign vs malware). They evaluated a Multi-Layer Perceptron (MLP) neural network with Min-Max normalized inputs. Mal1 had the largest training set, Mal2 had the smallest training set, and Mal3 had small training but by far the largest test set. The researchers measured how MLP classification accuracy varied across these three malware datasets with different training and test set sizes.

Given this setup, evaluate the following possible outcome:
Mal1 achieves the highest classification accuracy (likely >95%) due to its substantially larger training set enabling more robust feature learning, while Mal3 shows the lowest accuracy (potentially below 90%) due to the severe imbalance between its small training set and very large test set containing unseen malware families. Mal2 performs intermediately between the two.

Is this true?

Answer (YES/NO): NO